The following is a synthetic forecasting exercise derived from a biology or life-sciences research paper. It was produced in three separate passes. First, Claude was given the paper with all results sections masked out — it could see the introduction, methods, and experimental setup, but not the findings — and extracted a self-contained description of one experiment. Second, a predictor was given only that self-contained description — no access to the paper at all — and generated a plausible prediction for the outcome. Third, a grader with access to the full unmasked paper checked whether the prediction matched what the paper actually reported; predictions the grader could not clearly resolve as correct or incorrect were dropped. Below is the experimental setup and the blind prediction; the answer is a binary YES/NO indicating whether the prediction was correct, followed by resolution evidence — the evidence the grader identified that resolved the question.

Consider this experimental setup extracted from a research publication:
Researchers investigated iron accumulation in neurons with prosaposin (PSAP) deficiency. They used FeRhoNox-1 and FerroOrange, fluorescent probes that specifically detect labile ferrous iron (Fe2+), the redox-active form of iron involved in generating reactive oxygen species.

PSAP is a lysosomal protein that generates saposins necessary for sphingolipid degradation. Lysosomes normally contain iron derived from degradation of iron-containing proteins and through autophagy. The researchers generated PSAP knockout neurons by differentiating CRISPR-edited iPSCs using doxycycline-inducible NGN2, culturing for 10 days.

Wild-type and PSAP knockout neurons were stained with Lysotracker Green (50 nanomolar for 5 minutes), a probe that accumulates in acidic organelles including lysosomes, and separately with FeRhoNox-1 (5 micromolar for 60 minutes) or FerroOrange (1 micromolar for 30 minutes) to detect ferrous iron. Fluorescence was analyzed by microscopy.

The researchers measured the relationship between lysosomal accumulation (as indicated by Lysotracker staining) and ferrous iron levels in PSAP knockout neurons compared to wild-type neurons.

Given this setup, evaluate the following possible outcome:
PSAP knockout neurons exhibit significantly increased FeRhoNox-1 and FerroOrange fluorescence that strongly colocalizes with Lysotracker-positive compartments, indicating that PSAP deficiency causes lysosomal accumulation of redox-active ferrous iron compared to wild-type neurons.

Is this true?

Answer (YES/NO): YES